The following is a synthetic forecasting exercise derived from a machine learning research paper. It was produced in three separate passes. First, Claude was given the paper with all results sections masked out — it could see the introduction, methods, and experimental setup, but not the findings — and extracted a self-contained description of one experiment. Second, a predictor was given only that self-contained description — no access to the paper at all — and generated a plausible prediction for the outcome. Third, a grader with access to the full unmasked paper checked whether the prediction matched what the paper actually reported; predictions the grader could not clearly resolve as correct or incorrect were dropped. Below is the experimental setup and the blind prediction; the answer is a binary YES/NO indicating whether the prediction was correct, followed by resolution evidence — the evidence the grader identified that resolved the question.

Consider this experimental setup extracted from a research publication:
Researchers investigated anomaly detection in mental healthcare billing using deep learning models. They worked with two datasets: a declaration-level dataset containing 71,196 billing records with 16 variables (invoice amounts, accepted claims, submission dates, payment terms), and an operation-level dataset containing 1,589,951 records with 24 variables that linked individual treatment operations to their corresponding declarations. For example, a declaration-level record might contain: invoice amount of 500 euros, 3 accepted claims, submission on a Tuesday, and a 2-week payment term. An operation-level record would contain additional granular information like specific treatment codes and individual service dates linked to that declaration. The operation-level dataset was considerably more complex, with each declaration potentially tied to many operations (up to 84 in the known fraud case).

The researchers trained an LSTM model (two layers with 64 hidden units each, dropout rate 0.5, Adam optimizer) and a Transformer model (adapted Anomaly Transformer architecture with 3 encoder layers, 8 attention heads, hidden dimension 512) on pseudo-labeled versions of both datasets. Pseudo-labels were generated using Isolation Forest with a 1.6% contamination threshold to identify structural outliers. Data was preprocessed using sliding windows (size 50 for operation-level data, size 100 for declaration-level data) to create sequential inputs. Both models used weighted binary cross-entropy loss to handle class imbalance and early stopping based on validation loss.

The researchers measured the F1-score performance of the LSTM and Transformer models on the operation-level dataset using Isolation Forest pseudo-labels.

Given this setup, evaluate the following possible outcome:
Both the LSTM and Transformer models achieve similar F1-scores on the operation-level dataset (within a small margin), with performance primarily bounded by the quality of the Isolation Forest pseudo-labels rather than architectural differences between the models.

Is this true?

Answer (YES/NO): NO